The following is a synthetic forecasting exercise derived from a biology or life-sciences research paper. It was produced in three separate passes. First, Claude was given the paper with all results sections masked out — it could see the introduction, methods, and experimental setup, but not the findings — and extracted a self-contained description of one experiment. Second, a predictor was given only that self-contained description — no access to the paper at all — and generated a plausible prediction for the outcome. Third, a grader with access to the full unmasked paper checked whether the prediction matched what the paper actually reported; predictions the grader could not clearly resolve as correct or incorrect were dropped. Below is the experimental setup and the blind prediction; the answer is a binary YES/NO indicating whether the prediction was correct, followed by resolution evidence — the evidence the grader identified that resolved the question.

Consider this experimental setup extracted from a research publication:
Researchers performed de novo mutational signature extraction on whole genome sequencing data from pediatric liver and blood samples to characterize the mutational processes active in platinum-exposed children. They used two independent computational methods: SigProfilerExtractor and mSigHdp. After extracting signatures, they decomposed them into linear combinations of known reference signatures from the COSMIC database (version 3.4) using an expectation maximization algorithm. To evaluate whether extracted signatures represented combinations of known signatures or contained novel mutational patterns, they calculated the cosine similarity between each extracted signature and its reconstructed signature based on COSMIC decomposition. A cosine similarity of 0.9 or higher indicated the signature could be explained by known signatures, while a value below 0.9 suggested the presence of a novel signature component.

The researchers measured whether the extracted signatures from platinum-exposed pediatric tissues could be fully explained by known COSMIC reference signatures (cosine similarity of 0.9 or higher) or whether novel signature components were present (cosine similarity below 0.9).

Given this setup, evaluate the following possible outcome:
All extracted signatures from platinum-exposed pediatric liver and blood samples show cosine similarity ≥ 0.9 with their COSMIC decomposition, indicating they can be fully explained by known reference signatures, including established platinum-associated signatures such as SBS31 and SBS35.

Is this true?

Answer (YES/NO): NO